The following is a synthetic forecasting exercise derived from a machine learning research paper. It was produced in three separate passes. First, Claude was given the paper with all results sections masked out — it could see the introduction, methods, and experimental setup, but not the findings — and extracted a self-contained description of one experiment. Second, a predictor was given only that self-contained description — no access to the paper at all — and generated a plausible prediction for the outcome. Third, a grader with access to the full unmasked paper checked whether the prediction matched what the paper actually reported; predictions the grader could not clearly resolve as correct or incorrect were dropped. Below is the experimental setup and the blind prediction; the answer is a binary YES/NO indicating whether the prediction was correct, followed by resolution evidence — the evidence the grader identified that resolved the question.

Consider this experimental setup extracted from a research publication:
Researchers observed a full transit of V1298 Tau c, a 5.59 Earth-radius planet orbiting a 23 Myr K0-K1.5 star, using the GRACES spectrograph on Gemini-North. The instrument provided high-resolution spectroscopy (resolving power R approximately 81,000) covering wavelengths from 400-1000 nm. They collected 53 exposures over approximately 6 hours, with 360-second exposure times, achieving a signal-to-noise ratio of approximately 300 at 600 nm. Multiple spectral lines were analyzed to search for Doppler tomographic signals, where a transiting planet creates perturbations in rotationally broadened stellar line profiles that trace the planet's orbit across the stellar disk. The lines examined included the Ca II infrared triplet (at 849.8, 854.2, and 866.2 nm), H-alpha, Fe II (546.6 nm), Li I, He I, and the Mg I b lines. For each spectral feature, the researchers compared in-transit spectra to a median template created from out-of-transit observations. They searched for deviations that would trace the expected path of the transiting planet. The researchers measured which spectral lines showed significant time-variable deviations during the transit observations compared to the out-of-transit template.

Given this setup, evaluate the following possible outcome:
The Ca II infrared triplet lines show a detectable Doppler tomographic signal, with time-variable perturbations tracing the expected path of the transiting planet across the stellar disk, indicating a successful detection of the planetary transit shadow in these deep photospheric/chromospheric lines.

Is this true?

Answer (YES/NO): YES